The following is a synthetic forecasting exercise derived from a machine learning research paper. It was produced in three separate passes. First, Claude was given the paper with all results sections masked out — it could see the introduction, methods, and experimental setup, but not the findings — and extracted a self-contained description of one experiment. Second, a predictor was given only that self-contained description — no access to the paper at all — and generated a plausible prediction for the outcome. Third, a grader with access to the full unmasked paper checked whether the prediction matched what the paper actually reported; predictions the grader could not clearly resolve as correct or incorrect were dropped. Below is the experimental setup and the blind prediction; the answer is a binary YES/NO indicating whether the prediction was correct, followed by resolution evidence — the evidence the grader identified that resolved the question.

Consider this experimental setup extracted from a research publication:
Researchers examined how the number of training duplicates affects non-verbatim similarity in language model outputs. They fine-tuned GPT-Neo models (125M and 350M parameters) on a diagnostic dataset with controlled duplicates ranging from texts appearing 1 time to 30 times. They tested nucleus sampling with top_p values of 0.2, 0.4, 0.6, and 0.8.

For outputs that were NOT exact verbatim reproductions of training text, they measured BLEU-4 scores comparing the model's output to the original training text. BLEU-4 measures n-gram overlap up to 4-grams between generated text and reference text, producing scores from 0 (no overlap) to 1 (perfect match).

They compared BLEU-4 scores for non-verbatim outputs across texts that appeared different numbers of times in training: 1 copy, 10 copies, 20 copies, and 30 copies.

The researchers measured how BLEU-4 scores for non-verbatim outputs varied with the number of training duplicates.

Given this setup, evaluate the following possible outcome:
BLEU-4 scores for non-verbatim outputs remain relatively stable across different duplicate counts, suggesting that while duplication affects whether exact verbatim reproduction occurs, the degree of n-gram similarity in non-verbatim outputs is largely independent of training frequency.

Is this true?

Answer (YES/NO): NO